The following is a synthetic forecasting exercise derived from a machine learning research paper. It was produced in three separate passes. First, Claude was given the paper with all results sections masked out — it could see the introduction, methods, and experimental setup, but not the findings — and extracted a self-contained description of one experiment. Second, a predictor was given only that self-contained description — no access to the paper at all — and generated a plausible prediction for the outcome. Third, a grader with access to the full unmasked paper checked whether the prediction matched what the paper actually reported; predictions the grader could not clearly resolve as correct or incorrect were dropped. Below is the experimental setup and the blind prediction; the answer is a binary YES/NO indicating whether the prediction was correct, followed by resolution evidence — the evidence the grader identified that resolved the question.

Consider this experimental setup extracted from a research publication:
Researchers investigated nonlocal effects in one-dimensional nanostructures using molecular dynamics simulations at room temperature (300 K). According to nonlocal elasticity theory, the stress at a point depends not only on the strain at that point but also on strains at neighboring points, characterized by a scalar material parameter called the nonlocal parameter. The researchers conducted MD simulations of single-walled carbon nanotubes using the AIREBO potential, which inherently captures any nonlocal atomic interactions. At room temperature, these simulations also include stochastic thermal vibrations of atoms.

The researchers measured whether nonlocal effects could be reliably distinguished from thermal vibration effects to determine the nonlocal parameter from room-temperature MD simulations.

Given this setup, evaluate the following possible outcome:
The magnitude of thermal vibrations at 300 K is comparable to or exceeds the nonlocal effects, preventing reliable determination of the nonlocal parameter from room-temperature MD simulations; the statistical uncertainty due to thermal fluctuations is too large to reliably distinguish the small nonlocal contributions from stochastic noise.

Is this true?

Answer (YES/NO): YES